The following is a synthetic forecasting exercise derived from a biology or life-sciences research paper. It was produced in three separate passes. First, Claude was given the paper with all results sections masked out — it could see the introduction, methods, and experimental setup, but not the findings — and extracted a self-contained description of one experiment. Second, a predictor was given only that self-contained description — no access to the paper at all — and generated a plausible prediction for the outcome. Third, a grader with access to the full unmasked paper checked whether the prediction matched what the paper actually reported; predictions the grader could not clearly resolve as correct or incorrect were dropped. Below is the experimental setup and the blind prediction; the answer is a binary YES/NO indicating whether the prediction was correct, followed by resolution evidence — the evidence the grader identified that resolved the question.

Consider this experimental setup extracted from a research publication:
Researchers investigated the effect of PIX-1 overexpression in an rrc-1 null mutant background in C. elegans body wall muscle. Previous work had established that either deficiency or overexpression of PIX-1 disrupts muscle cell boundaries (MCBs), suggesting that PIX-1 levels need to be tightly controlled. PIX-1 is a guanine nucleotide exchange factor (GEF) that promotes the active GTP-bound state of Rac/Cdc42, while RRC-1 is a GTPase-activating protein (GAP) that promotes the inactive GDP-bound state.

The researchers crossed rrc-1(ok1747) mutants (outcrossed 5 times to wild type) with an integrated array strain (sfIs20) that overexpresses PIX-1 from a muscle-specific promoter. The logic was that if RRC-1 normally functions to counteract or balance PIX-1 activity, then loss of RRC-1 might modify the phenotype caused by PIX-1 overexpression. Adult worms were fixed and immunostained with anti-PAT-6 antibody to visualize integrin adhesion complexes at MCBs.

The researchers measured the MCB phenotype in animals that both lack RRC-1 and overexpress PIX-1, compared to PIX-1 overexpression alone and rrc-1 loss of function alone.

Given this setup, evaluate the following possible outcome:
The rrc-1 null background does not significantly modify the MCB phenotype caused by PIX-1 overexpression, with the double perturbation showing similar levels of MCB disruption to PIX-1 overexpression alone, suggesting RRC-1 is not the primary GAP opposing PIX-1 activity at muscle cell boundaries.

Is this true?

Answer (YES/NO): NO